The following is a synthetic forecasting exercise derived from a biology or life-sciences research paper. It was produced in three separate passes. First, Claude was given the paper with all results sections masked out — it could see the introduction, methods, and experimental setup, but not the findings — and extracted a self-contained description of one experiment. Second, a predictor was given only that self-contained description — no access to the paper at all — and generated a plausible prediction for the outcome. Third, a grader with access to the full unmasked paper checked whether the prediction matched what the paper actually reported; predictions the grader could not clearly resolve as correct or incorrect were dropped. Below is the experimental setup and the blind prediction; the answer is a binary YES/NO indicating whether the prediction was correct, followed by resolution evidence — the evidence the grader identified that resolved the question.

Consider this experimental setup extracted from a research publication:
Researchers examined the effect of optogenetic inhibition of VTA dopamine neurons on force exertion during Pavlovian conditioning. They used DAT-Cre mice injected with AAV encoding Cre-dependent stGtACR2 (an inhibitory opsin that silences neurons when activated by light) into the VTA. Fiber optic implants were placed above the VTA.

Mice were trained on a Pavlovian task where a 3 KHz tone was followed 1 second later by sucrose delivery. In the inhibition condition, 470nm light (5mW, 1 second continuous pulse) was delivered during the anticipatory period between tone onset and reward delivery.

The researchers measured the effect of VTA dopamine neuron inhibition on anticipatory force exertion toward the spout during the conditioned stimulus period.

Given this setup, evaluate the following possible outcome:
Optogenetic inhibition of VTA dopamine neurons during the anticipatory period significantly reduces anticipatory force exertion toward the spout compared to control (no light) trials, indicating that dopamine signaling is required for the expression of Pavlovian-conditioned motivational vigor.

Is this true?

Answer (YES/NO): NO